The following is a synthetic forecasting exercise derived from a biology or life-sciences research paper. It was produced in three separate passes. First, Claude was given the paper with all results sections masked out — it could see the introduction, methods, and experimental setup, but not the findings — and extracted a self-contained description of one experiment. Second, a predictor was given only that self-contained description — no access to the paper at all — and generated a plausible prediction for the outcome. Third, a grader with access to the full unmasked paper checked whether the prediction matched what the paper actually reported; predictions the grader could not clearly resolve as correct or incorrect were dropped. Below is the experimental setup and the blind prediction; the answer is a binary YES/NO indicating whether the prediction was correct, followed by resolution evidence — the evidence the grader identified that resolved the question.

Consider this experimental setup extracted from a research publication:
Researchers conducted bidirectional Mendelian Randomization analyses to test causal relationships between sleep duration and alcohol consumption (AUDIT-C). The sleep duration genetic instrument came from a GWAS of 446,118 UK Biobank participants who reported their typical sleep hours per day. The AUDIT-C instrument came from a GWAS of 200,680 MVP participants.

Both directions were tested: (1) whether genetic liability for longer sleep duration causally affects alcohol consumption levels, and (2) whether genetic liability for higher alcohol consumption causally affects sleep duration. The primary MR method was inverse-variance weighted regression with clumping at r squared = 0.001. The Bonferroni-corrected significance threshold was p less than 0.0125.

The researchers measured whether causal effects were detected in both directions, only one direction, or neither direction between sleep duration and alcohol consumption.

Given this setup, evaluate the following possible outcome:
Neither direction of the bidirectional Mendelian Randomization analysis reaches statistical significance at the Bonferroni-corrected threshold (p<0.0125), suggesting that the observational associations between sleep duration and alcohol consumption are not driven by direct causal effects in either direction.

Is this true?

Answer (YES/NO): YES